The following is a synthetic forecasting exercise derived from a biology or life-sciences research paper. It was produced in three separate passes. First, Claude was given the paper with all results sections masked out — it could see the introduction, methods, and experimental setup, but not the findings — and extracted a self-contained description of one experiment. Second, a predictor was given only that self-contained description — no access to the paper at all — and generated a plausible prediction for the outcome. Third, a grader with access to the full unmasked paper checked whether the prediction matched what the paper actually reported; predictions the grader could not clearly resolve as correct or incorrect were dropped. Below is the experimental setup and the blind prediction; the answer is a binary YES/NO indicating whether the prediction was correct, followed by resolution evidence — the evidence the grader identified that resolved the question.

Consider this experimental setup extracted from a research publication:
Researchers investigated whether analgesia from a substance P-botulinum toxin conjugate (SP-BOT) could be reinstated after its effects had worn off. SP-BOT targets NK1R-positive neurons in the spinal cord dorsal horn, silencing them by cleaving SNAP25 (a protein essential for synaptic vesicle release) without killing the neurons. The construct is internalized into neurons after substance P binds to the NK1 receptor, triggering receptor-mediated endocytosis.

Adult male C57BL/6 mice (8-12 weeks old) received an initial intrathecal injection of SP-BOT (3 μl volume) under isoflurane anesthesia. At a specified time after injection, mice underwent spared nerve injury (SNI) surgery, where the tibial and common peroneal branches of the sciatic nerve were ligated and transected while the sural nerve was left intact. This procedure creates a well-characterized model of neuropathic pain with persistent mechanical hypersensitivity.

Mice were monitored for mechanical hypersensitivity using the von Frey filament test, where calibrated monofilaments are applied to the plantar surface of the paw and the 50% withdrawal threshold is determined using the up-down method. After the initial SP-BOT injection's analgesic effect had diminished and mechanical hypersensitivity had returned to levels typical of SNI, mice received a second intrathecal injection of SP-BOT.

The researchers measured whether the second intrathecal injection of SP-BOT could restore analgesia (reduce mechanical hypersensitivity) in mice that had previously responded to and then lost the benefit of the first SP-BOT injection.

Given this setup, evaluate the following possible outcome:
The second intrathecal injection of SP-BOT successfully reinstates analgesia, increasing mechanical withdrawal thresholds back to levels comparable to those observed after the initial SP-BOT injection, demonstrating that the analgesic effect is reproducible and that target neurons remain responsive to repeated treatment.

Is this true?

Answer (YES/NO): YES